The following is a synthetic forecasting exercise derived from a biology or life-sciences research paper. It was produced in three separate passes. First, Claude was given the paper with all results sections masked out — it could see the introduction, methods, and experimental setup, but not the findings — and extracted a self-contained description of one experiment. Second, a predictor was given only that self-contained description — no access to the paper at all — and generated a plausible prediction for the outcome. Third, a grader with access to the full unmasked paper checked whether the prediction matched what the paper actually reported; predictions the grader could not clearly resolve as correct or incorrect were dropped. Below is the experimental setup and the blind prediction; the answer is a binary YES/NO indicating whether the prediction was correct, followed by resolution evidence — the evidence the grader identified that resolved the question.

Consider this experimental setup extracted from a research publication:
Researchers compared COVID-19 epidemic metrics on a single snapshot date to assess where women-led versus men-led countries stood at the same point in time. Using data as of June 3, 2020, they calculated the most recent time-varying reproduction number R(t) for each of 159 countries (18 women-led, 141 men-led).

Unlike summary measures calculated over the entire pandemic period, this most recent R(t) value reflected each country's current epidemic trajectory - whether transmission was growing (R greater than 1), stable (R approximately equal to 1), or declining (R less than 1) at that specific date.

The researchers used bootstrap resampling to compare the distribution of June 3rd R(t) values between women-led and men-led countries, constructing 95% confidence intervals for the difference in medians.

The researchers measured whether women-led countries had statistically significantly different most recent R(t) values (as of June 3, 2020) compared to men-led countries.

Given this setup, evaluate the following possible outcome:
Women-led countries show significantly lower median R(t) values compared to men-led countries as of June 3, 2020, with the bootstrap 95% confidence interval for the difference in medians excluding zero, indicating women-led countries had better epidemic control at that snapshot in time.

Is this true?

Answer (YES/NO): NO